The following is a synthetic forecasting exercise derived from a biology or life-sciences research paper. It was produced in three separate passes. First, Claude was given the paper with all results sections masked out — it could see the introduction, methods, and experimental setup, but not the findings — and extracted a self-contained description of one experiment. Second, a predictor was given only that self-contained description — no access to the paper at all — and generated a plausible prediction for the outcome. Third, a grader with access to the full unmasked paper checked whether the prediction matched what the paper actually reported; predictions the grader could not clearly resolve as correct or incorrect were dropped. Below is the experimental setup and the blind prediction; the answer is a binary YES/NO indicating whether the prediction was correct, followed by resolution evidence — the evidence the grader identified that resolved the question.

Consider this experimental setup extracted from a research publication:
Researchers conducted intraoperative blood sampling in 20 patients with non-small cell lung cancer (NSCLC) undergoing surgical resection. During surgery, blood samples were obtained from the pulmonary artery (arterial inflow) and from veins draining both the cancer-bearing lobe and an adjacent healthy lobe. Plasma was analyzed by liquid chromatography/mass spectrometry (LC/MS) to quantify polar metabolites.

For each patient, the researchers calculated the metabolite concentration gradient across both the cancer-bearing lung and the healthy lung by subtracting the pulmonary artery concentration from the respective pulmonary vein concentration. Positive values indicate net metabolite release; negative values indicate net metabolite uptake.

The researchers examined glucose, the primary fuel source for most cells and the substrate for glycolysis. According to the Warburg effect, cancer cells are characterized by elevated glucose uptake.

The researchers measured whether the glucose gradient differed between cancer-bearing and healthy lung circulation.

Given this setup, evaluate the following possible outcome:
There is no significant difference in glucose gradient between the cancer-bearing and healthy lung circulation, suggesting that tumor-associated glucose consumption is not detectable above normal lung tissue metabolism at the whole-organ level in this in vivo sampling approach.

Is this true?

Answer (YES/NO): YES